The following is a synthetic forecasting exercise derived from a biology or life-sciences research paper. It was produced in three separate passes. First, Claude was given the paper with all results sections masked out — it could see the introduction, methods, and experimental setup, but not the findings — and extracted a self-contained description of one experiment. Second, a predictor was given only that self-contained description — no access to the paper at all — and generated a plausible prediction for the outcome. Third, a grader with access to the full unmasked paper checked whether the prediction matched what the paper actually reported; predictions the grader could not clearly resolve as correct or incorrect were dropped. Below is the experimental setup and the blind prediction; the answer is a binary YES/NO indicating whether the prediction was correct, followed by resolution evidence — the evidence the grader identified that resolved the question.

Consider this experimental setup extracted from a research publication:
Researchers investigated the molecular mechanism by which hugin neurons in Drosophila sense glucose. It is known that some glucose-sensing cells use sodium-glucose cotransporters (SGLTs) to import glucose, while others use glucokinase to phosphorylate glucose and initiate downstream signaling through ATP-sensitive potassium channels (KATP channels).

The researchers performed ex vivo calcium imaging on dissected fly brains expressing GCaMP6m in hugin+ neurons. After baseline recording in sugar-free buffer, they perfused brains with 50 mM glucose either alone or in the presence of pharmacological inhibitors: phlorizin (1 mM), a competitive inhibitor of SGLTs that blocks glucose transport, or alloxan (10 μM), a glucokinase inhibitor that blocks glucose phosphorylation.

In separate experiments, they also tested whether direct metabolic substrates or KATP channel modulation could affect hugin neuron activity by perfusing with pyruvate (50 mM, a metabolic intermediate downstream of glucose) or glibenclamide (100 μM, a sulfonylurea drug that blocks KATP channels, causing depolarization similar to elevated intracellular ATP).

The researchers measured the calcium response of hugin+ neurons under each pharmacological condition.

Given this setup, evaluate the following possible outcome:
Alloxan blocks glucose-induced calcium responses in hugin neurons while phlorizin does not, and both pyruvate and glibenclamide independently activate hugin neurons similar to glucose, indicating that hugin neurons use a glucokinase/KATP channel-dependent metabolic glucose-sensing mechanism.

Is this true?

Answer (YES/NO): NO